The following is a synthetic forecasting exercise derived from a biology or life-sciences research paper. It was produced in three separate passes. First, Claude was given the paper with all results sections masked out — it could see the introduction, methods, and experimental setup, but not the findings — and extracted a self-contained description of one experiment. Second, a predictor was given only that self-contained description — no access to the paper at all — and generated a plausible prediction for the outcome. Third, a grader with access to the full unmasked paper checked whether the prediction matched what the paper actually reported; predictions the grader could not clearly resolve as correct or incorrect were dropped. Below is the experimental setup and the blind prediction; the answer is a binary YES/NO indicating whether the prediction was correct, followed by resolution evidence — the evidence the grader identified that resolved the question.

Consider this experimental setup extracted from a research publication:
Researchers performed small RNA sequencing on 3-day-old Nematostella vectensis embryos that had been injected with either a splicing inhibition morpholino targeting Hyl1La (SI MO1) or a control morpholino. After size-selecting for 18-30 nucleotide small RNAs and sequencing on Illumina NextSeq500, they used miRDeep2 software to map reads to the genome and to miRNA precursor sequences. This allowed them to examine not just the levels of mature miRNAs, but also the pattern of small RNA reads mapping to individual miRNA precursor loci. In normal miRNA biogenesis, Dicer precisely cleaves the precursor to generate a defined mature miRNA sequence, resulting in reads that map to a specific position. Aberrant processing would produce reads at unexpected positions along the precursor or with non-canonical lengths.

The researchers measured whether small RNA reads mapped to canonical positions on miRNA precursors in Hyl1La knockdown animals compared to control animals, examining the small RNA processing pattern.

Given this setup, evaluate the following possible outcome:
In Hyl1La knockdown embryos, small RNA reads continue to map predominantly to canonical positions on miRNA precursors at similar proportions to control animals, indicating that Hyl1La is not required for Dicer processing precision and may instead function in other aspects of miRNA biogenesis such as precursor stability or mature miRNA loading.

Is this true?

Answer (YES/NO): YES